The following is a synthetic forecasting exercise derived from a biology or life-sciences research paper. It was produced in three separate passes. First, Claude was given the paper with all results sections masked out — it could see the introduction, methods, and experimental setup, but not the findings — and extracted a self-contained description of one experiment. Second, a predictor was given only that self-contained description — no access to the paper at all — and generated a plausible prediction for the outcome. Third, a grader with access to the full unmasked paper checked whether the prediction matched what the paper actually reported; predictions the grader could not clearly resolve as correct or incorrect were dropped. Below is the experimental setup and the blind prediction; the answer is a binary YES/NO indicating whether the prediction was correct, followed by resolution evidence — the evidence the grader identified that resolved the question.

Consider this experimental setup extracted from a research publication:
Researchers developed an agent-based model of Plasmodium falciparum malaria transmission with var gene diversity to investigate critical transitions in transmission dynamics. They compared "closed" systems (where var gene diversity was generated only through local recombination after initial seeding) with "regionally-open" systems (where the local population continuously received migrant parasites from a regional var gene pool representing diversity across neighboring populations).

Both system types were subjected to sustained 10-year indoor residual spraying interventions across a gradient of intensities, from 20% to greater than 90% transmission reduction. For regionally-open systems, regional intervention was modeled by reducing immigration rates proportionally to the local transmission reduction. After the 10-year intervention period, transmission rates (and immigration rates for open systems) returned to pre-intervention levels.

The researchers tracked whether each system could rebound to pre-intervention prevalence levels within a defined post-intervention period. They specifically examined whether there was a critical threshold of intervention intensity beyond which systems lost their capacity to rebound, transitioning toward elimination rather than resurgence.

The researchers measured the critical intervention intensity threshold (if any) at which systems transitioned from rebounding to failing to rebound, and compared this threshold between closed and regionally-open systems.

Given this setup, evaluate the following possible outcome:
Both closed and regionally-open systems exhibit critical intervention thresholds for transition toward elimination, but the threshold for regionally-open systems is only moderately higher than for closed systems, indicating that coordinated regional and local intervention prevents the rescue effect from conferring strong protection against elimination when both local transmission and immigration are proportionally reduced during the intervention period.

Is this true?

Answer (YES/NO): NO